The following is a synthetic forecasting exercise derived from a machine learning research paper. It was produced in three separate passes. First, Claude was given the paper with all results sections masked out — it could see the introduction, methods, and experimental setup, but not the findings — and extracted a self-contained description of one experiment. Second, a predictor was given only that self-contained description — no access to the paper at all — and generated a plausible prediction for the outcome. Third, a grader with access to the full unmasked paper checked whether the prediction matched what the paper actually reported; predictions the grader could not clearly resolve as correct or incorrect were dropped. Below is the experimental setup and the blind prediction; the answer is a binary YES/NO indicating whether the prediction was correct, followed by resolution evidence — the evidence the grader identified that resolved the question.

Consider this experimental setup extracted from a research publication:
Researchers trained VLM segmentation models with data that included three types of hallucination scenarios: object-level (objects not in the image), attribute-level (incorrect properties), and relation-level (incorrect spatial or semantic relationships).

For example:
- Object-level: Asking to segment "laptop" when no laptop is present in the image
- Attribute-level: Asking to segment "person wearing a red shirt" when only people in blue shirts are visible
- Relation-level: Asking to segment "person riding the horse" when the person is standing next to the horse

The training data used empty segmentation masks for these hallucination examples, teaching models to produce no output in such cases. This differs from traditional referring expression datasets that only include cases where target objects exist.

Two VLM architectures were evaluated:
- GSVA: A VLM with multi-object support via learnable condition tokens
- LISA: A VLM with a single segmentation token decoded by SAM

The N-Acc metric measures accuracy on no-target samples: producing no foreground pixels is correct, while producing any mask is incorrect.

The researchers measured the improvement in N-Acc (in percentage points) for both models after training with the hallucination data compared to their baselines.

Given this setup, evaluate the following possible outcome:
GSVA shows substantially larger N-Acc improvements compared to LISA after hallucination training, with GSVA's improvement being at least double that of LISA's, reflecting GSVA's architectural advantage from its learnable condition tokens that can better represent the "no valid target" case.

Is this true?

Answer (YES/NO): YES